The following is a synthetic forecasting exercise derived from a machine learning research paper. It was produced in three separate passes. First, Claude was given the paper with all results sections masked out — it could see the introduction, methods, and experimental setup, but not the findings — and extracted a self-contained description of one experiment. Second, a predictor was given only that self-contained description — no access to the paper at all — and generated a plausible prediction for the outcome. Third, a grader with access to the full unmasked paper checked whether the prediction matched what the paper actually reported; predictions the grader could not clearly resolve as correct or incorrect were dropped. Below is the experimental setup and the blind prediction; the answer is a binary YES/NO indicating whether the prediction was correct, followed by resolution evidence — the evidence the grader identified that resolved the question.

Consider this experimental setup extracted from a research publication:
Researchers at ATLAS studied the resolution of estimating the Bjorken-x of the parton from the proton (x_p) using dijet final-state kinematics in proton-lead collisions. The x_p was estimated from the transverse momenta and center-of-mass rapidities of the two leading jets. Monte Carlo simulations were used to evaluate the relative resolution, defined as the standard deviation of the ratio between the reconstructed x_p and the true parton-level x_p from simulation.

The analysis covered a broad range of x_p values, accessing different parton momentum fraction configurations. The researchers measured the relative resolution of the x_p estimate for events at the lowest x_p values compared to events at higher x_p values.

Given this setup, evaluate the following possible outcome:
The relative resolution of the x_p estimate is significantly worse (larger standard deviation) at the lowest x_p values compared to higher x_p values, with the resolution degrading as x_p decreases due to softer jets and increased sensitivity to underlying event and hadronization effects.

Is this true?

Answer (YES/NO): YES